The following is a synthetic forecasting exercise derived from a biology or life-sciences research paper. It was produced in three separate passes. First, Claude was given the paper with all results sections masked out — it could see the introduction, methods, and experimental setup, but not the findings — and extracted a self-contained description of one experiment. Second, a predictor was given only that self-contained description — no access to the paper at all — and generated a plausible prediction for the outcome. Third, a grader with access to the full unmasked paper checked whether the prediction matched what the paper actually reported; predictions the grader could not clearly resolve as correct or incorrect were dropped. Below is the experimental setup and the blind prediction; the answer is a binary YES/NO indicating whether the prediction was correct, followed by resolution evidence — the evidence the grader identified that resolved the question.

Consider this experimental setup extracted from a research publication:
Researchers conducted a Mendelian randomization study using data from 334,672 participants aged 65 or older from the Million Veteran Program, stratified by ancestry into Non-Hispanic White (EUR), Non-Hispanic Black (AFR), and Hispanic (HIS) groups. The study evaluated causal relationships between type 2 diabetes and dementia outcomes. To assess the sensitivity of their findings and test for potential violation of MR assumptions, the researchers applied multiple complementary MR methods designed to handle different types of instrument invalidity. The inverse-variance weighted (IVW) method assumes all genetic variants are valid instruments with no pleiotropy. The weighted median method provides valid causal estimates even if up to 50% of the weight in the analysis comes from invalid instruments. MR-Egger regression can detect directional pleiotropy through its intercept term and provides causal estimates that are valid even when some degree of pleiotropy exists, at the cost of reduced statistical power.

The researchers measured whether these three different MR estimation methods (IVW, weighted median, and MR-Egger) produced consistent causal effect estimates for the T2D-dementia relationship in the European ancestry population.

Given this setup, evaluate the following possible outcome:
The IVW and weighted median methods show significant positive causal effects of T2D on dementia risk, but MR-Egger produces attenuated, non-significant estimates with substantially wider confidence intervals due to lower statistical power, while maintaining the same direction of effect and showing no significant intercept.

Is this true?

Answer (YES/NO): NO